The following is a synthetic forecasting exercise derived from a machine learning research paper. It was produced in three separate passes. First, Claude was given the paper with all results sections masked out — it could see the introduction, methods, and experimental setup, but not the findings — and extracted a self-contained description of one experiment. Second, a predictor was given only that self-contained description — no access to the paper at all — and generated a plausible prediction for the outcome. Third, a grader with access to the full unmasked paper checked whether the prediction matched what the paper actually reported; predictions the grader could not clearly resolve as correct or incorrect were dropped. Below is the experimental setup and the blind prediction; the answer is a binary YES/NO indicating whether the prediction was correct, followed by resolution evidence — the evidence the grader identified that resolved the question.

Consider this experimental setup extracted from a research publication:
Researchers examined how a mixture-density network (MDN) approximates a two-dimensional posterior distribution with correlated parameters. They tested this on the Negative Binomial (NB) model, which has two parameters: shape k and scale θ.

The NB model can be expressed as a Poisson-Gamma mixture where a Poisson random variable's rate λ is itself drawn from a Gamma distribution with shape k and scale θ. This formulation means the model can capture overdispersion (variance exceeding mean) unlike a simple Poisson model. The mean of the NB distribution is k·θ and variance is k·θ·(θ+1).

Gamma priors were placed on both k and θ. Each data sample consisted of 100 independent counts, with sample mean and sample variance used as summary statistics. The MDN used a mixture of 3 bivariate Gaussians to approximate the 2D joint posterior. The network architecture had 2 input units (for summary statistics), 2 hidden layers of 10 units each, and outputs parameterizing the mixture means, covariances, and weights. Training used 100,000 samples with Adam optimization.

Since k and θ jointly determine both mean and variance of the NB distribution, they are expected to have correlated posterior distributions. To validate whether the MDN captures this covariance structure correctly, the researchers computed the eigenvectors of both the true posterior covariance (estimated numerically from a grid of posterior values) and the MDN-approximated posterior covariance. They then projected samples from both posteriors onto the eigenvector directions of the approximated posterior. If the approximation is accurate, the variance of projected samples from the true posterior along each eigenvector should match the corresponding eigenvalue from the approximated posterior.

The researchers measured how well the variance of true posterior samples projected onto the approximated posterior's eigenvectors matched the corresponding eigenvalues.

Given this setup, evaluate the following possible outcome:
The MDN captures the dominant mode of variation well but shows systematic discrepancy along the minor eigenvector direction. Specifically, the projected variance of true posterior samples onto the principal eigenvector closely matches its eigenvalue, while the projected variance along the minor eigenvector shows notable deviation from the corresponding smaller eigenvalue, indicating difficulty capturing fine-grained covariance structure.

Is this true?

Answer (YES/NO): NO